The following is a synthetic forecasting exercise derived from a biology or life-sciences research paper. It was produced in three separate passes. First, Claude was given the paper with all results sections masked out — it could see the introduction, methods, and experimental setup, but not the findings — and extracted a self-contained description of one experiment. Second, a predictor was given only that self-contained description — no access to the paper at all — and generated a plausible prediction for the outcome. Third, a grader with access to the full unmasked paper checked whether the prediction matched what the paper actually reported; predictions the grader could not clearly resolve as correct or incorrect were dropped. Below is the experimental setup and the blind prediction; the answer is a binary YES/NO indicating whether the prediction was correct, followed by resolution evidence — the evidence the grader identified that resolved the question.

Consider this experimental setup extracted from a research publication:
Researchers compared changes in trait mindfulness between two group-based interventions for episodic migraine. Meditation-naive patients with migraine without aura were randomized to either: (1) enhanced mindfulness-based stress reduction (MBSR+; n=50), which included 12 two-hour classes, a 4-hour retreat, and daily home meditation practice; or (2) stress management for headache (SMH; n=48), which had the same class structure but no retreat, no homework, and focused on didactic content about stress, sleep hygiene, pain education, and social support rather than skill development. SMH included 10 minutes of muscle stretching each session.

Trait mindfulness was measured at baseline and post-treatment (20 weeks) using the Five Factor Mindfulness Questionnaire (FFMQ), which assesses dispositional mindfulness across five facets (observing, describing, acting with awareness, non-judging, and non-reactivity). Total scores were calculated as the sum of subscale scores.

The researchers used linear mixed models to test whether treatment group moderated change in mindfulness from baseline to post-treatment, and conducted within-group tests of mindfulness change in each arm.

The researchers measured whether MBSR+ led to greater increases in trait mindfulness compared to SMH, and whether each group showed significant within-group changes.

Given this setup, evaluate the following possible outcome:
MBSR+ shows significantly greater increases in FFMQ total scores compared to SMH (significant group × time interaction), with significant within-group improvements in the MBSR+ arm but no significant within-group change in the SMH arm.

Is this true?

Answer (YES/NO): YES